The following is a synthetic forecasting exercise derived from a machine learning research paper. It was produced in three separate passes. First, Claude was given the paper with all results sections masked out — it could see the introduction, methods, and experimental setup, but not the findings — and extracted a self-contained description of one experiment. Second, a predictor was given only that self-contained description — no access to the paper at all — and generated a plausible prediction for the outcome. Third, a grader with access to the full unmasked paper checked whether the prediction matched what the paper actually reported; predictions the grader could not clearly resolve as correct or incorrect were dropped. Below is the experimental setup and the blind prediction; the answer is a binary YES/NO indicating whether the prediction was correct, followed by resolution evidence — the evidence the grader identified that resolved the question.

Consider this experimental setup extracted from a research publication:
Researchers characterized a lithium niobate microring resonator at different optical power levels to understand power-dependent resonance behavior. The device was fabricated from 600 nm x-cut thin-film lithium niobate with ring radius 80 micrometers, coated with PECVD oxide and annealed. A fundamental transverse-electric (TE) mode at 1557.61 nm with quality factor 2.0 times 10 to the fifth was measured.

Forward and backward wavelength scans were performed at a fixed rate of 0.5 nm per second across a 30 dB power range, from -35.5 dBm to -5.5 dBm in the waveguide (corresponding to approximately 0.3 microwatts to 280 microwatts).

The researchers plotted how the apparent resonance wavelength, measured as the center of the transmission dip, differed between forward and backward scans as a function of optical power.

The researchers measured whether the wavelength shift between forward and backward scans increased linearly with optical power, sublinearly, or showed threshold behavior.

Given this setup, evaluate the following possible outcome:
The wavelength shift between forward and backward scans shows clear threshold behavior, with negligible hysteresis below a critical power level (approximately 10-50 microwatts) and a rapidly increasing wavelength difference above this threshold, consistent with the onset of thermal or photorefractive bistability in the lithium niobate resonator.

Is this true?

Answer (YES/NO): NO